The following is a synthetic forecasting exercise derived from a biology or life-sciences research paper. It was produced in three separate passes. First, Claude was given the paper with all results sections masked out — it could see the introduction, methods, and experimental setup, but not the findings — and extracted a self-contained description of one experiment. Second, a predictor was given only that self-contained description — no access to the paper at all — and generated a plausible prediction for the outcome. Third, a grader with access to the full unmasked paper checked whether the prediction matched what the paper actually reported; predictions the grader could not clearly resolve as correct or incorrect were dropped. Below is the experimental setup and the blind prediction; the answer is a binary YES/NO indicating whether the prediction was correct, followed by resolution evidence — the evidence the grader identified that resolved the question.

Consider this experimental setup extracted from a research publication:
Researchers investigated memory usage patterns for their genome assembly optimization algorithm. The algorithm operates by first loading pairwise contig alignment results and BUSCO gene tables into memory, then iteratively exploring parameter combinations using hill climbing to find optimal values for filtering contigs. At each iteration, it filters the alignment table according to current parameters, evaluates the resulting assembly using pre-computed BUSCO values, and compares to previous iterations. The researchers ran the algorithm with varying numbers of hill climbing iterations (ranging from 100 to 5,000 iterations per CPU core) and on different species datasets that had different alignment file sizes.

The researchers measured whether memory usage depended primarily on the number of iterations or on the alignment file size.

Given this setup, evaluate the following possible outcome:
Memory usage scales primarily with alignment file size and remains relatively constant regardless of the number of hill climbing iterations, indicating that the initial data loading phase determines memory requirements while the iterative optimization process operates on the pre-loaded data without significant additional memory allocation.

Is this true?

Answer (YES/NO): YES